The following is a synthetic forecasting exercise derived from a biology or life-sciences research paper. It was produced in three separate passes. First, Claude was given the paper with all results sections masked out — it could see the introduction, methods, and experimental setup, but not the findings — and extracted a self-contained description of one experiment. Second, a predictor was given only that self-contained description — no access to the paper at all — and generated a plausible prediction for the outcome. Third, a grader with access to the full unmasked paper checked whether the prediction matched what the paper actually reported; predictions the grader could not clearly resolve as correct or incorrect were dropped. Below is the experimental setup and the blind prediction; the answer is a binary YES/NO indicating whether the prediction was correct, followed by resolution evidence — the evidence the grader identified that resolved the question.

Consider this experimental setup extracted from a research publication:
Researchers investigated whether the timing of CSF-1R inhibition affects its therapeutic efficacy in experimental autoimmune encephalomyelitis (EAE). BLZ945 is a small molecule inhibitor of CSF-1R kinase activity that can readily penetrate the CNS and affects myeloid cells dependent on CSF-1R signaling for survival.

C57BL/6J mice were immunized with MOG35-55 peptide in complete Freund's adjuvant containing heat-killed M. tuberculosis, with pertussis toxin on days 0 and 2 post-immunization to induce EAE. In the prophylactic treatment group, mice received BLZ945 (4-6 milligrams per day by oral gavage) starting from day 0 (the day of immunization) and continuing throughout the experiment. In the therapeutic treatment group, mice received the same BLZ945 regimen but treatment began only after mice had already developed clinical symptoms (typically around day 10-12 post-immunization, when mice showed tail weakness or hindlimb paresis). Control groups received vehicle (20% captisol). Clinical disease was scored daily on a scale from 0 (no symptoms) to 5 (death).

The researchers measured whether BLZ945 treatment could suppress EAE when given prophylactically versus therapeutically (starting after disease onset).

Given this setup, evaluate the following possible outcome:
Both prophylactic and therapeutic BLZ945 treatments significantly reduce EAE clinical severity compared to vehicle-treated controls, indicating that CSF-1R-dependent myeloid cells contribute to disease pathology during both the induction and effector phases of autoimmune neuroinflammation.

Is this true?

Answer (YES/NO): YES